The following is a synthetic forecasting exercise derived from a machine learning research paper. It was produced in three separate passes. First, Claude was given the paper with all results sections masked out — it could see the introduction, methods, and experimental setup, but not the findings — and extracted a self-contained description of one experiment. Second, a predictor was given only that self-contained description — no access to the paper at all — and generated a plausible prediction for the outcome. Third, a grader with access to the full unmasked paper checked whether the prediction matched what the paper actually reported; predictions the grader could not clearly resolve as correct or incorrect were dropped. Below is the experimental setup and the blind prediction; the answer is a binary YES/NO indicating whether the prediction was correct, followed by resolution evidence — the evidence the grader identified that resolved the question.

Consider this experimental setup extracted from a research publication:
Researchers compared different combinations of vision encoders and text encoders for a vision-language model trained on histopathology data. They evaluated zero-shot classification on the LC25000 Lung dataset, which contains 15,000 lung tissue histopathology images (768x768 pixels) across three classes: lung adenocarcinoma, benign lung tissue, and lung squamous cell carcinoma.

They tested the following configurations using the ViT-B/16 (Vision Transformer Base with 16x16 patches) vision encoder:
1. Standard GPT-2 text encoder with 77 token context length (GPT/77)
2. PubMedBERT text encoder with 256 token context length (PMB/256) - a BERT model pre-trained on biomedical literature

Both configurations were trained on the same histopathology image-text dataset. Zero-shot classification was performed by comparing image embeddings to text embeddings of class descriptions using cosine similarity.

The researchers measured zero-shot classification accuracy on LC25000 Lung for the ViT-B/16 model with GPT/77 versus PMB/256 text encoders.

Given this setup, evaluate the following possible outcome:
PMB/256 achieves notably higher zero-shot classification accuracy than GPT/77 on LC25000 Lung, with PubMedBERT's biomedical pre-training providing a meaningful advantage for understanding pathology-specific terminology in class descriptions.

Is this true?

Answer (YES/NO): YES